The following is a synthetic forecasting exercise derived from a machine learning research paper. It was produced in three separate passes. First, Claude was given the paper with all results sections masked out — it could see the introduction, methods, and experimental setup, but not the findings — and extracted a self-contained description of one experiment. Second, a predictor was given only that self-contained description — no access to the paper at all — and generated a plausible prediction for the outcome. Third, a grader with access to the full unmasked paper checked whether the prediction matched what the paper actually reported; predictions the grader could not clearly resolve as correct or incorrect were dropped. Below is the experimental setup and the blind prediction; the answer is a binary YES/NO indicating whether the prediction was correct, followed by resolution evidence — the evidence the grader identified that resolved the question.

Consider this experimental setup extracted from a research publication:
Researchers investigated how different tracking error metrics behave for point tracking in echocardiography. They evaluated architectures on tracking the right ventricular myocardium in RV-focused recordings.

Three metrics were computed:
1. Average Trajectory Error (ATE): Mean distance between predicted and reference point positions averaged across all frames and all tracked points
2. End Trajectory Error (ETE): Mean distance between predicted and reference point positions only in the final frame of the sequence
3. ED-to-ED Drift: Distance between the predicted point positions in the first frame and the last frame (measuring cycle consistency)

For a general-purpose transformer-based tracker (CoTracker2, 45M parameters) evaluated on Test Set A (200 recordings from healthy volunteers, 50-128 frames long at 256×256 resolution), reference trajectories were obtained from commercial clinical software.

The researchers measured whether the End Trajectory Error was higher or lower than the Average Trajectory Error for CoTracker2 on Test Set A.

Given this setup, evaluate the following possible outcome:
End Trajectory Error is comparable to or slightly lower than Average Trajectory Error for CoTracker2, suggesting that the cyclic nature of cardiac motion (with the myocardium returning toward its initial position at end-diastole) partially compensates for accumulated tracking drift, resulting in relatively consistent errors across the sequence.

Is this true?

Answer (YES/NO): NO